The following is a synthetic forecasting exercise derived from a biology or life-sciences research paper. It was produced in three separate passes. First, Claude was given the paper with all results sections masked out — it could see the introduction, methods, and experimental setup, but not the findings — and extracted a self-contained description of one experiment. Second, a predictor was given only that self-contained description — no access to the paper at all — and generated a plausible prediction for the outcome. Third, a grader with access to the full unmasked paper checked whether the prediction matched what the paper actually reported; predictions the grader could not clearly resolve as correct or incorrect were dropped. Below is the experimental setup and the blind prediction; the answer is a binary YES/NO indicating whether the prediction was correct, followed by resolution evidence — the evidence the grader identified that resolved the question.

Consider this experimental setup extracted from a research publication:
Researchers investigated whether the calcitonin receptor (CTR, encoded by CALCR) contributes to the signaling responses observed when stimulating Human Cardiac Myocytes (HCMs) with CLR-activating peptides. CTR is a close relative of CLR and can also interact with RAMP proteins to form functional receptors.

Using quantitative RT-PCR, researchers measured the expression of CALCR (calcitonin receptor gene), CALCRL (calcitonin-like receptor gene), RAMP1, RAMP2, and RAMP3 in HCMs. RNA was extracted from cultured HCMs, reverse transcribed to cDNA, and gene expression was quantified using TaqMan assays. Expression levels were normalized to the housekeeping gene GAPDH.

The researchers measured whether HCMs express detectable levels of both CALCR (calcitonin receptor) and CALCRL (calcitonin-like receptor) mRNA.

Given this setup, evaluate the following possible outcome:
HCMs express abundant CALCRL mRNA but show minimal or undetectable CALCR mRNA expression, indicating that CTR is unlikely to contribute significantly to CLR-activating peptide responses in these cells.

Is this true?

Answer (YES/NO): YES